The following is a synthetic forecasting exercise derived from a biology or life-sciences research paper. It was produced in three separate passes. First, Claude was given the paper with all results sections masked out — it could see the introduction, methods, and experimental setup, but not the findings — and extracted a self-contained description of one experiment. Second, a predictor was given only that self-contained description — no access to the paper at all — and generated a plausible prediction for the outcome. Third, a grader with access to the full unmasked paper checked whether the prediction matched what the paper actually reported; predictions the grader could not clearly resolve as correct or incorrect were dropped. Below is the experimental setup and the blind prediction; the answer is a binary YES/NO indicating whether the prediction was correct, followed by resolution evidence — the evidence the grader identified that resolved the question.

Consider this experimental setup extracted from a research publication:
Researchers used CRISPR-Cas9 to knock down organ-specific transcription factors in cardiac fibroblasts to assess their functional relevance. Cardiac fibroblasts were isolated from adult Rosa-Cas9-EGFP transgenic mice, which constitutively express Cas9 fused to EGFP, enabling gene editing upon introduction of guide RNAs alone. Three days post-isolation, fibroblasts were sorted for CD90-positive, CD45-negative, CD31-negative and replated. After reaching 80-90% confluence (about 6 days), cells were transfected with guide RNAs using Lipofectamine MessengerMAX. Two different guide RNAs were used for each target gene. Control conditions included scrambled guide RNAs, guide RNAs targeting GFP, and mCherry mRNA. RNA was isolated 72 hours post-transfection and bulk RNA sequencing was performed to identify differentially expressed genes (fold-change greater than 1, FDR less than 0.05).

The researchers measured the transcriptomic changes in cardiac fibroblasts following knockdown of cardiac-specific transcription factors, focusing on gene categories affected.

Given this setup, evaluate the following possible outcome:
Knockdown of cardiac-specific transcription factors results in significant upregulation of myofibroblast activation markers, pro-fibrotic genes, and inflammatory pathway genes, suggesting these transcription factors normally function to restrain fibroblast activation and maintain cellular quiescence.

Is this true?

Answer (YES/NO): NO